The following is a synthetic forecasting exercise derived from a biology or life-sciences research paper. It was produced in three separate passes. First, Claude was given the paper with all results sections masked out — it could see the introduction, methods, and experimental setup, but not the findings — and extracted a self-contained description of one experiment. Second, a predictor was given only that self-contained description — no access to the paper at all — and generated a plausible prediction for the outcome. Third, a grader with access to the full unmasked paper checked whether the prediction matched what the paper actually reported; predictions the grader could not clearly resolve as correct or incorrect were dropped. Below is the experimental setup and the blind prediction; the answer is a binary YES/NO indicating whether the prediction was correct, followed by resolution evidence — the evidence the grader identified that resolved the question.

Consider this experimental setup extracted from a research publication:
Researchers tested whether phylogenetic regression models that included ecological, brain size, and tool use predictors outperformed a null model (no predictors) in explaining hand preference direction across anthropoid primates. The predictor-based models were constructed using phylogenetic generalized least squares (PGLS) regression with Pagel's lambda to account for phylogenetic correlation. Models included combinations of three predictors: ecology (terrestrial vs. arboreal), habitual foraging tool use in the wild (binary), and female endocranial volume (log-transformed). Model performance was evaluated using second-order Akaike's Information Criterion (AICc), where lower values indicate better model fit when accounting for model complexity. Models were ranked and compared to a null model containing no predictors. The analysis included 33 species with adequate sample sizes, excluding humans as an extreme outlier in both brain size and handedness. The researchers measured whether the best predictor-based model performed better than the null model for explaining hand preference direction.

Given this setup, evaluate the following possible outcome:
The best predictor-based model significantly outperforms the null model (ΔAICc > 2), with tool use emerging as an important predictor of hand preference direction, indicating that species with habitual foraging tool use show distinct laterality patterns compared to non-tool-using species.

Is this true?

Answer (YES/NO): NO